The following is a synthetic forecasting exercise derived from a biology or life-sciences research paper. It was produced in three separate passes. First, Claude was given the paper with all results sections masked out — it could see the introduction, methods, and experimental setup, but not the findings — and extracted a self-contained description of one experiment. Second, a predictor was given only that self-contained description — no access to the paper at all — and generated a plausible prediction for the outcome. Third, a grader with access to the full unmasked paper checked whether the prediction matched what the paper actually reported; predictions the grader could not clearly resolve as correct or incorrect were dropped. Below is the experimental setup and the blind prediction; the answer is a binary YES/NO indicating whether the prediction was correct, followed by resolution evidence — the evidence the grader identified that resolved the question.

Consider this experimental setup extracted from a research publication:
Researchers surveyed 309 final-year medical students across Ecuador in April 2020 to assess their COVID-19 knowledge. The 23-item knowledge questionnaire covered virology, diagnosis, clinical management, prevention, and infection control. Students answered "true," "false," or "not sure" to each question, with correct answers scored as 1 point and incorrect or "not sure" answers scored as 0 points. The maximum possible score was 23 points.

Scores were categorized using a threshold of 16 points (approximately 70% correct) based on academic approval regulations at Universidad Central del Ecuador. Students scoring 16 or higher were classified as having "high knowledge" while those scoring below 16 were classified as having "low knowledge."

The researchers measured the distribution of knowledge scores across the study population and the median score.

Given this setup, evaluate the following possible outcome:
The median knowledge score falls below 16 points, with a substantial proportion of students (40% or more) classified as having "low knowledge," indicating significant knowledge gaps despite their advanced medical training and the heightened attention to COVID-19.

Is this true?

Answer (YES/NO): NO